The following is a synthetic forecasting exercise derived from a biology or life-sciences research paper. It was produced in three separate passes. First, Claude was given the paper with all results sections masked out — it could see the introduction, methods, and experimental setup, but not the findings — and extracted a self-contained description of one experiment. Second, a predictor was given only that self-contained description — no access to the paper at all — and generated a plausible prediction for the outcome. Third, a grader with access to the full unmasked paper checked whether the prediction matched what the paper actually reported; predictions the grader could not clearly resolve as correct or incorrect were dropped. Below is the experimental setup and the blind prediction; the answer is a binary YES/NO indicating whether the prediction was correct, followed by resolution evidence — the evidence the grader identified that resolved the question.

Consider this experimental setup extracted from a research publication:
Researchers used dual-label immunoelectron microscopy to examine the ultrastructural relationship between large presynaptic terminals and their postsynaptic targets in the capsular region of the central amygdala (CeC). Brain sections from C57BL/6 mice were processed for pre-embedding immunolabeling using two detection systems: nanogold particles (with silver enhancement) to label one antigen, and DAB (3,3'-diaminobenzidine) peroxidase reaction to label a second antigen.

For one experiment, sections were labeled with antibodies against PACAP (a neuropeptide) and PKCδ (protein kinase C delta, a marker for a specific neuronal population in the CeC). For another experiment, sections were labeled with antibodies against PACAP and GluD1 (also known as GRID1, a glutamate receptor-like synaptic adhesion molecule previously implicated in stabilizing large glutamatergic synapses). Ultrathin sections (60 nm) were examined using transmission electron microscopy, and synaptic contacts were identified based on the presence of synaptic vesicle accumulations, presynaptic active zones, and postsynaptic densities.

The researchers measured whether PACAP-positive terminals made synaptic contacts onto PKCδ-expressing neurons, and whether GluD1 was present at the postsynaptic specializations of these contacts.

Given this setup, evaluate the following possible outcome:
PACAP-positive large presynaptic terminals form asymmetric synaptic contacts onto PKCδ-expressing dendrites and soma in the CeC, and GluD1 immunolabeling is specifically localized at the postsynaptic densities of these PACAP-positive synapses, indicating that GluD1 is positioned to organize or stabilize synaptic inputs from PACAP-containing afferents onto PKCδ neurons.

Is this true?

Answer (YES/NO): NO